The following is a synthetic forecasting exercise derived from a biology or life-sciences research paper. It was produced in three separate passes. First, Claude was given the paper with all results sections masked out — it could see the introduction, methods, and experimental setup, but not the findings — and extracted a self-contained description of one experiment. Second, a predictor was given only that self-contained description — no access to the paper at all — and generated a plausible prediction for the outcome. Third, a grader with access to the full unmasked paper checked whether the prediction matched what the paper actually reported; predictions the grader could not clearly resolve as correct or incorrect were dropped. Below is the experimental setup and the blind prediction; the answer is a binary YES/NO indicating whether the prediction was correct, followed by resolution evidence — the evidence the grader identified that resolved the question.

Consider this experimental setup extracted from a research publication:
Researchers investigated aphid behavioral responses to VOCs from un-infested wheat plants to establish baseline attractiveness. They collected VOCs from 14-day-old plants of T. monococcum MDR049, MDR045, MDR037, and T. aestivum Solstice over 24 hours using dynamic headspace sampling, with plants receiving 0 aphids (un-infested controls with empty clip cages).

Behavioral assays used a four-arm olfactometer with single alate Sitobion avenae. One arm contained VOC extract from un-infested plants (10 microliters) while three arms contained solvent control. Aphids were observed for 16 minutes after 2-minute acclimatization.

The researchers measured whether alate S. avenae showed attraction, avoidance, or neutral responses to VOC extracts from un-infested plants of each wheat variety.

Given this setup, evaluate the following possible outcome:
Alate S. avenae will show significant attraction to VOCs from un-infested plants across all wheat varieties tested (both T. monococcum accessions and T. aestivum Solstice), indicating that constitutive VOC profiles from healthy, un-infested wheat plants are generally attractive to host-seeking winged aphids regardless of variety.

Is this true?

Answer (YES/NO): NO